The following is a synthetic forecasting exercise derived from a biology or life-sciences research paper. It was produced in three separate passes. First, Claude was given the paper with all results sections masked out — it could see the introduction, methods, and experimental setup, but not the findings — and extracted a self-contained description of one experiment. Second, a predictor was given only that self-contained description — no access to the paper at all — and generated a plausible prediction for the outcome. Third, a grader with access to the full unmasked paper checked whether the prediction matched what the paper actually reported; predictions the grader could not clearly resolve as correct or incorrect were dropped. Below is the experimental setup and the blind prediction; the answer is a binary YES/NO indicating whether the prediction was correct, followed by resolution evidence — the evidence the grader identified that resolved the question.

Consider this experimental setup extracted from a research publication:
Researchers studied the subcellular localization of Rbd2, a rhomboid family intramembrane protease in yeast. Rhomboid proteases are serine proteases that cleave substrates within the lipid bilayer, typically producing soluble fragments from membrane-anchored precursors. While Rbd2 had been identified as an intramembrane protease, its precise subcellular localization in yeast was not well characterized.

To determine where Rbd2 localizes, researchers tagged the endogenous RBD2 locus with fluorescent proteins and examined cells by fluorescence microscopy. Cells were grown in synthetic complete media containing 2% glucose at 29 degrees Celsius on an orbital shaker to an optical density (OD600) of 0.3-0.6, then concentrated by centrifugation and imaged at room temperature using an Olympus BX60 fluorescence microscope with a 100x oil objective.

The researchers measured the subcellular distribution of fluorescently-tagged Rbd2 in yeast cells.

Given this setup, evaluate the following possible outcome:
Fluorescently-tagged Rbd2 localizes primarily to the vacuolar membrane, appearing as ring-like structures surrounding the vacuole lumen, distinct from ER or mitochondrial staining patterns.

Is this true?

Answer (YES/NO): NO